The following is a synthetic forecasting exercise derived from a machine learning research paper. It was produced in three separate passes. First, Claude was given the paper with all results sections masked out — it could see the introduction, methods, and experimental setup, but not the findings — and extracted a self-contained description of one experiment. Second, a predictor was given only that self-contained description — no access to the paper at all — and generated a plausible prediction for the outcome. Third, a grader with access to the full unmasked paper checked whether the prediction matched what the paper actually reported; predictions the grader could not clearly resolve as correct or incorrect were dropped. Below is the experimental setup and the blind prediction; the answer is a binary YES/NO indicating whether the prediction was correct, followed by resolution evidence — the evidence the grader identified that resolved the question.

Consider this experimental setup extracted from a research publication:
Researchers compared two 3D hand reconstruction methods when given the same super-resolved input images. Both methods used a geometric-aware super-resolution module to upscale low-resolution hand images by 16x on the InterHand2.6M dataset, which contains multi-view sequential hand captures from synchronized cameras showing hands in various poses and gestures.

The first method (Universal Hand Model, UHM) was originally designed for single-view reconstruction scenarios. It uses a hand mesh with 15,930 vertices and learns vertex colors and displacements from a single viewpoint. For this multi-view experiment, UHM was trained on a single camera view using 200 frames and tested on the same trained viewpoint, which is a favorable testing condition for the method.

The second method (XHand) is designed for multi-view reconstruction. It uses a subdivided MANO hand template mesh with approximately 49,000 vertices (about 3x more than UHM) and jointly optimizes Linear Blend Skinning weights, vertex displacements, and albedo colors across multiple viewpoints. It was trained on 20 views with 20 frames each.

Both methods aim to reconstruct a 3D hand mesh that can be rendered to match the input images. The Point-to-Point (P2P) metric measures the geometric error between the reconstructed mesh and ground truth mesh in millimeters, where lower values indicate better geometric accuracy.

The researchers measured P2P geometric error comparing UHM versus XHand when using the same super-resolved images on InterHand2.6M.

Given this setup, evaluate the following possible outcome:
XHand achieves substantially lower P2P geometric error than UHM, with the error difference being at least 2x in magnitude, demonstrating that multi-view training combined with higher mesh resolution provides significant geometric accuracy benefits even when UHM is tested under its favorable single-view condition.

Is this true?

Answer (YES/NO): YES